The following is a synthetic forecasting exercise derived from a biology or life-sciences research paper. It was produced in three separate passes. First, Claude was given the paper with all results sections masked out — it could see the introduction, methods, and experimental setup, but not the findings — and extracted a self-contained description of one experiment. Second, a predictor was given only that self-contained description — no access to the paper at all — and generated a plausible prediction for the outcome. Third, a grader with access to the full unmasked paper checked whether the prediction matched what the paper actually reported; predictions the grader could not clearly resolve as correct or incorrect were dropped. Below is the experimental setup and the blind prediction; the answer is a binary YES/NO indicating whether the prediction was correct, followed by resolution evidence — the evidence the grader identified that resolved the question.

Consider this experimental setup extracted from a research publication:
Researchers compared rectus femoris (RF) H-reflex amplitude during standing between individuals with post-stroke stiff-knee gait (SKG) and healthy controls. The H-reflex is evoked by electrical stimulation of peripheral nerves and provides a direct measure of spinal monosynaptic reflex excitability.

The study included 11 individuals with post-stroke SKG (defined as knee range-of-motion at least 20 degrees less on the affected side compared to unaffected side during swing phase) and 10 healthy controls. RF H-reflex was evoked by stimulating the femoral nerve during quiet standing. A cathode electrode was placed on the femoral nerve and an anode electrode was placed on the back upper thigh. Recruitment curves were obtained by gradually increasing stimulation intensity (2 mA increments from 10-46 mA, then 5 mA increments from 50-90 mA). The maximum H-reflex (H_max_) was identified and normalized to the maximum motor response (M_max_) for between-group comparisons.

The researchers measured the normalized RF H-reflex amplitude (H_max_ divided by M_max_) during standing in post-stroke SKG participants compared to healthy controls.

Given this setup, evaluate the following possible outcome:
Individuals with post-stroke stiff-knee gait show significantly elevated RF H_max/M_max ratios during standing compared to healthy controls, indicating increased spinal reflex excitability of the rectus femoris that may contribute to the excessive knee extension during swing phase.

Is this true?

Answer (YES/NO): YES